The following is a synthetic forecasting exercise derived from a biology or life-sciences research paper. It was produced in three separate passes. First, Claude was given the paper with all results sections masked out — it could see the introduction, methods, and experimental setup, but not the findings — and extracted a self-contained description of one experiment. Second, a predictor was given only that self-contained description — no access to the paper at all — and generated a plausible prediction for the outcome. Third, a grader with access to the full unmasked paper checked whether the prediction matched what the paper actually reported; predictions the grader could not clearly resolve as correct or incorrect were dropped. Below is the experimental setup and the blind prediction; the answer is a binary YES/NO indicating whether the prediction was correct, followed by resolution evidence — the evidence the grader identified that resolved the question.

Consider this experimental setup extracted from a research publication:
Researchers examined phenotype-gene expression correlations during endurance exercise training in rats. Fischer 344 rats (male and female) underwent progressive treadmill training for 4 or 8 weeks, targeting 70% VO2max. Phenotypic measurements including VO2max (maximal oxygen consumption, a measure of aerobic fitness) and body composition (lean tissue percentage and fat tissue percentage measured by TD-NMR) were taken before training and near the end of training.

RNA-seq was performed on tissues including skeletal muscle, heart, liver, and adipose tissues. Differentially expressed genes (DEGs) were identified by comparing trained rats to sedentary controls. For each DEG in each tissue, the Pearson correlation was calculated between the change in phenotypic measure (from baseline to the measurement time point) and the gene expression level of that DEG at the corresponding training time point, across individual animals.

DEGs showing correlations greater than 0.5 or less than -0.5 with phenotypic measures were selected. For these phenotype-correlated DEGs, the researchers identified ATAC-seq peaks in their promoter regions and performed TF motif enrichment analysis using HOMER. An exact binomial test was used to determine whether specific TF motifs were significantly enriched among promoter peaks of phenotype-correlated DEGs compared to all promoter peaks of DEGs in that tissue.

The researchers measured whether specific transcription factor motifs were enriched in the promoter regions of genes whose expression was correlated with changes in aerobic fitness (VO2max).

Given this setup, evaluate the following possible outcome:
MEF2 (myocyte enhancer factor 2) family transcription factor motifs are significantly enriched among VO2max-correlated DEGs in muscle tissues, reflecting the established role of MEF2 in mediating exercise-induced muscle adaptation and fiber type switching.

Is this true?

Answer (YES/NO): NO